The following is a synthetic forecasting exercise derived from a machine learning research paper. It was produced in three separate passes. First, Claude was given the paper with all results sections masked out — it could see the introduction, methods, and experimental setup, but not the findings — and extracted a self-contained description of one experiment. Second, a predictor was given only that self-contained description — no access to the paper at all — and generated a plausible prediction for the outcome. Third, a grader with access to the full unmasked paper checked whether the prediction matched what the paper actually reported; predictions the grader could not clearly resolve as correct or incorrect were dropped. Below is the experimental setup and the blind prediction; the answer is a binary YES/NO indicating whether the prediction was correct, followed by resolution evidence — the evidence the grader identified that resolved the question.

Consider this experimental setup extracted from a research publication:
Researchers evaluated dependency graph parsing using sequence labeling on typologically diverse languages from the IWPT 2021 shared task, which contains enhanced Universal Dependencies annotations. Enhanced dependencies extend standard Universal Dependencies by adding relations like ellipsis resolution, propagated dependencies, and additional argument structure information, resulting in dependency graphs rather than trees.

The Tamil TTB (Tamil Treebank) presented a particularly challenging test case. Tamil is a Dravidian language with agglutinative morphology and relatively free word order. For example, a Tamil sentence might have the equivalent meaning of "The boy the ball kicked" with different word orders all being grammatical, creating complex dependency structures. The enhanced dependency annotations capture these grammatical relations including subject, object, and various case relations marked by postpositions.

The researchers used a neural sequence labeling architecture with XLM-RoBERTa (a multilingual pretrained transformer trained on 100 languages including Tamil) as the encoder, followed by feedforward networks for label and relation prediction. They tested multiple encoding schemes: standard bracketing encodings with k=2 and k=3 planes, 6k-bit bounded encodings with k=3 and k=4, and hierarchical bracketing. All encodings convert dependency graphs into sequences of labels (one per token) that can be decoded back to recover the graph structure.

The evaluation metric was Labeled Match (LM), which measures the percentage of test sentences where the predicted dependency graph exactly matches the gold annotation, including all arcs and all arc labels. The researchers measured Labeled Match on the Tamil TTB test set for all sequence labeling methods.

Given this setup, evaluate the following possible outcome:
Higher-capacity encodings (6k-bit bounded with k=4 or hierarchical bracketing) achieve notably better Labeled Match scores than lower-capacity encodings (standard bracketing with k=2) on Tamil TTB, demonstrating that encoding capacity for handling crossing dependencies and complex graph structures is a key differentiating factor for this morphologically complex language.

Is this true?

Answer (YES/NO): NO